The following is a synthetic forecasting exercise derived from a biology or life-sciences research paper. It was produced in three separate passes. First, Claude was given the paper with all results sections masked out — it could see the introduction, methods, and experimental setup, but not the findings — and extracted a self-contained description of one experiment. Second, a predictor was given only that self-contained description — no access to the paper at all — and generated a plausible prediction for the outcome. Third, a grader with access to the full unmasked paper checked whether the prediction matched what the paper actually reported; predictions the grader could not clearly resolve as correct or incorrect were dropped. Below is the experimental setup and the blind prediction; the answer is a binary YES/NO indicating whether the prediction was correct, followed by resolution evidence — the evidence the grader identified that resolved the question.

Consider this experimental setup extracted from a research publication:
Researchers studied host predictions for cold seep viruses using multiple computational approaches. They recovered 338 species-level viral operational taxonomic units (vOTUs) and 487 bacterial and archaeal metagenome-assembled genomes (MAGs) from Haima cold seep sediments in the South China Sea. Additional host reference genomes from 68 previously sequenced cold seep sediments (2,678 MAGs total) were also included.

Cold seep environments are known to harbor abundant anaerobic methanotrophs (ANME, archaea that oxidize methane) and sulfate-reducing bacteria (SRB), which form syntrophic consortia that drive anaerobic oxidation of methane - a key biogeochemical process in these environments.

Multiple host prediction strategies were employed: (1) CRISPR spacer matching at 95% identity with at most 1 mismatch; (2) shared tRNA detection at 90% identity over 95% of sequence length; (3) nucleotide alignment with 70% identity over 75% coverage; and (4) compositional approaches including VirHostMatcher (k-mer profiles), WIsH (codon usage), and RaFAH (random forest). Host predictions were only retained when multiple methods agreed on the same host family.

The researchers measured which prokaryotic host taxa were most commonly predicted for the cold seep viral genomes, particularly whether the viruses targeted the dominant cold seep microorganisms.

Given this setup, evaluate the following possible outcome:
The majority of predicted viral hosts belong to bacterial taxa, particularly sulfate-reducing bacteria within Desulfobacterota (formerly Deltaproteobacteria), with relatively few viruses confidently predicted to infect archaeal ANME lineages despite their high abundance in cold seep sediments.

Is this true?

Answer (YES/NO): NO